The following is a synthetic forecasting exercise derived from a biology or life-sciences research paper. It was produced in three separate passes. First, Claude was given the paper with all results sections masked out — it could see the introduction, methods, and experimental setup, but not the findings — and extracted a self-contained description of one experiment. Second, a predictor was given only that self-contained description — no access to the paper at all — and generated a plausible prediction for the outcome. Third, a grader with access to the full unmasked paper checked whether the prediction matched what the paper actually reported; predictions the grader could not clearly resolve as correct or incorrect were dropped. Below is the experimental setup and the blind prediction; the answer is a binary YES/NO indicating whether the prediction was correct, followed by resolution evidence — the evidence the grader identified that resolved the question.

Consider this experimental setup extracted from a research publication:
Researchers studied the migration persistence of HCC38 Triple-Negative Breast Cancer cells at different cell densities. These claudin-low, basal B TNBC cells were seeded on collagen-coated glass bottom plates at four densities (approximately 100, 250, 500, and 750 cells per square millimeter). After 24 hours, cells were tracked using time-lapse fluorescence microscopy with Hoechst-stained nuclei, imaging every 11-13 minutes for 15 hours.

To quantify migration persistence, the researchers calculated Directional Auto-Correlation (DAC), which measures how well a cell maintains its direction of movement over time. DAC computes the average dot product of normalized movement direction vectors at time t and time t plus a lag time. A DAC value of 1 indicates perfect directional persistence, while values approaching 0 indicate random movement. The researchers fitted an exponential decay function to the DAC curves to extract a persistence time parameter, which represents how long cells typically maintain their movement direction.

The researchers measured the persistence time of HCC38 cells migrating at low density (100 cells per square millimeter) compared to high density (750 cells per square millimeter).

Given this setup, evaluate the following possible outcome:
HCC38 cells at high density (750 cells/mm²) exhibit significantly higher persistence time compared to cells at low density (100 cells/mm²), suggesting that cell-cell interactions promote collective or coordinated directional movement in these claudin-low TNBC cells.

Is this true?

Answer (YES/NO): YES